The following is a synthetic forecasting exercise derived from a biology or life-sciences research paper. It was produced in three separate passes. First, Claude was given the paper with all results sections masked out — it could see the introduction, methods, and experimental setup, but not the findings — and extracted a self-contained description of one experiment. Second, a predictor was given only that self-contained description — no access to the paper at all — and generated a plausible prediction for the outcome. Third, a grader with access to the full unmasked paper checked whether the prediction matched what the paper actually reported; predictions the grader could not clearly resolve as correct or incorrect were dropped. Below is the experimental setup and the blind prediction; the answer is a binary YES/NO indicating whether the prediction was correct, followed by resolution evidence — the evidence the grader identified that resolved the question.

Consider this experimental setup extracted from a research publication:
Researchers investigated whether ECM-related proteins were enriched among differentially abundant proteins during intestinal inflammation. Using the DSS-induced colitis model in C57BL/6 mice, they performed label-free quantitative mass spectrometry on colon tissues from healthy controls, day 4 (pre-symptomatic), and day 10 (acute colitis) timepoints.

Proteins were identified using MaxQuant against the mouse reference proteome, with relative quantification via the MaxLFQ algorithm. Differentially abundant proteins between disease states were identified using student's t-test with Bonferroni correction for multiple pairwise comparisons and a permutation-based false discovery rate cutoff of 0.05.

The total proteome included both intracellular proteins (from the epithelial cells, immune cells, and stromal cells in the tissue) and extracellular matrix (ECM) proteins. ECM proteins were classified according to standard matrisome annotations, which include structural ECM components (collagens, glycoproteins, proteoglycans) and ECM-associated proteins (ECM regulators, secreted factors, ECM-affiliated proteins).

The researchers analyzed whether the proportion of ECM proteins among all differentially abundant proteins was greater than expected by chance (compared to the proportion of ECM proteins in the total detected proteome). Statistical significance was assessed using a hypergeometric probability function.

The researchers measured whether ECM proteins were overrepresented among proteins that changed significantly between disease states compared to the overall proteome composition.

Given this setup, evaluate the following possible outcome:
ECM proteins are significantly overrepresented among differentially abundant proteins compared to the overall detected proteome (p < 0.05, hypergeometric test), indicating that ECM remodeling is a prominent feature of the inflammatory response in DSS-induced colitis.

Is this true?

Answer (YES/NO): YES